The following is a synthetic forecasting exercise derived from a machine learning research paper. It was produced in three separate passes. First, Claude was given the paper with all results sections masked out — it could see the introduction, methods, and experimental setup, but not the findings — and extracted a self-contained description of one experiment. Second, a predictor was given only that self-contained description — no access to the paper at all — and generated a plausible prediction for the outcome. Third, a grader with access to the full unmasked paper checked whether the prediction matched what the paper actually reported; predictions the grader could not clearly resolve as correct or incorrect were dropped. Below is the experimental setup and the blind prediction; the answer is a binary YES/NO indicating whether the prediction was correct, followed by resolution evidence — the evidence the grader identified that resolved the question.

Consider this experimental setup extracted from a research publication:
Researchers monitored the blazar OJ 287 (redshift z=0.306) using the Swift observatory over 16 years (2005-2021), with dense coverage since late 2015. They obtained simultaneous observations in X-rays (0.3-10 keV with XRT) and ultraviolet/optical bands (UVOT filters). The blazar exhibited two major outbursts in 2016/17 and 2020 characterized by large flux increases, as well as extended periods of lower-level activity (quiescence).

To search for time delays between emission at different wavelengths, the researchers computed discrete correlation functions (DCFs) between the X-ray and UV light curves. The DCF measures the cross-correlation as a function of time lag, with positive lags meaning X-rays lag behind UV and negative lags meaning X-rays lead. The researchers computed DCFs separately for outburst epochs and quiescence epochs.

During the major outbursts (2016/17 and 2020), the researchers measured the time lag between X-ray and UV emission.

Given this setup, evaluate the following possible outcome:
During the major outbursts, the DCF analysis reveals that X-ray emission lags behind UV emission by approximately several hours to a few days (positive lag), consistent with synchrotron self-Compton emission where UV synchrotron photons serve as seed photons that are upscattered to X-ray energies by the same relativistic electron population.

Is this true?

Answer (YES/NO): NO